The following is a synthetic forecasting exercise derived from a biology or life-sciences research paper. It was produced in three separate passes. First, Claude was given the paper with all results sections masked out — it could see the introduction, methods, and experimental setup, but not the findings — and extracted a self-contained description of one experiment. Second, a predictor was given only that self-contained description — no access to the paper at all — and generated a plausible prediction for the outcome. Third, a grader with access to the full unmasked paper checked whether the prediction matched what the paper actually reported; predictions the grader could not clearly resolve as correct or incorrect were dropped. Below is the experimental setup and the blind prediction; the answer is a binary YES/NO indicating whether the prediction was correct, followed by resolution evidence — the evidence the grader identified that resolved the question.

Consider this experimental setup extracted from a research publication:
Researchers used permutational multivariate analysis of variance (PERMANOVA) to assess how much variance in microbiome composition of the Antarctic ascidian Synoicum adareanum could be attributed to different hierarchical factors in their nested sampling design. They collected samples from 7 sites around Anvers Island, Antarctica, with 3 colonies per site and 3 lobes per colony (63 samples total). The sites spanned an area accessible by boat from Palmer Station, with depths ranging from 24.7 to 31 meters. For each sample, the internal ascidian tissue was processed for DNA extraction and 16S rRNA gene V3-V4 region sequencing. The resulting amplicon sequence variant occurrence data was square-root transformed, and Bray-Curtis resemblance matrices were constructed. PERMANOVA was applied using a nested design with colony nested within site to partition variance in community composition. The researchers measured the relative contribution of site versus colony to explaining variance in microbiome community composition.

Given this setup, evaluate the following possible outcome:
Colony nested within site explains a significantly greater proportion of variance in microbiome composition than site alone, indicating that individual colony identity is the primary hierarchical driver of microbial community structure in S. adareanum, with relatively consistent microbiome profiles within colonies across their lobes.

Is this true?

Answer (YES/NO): NO